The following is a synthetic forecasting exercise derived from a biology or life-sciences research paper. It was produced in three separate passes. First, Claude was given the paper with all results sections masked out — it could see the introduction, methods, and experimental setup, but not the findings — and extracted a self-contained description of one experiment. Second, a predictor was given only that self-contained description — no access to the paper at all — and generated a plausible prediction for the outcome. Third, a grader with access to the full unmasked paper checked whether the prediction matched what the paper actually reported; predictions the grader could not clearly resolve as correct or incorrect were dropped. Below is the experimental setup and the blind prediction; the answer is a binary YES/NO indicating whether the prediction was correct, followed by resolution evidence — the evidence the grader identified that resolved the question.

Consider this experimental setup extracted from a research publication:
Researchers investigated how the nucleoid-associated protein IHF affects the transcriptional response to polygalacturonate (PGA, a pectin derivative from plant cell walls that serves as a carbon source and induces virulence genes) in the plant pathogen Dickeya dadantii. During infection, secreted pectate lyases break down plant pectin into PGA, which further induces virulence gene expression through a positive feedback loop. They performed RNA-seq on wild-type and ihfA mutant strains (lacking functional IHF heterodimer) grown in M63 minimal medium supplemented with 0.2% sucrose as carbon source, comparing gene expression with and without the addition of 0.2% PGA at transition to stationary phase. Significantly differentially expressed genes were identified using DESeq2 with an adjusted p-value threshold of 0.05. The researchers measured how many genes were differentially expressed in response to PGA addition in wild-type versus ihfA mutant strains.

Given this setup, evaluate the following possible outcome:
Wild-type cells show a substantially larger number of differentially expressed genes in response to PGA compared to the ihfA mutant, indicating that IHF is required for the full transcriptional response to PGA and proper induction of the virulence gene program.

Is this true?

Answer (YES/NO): YES